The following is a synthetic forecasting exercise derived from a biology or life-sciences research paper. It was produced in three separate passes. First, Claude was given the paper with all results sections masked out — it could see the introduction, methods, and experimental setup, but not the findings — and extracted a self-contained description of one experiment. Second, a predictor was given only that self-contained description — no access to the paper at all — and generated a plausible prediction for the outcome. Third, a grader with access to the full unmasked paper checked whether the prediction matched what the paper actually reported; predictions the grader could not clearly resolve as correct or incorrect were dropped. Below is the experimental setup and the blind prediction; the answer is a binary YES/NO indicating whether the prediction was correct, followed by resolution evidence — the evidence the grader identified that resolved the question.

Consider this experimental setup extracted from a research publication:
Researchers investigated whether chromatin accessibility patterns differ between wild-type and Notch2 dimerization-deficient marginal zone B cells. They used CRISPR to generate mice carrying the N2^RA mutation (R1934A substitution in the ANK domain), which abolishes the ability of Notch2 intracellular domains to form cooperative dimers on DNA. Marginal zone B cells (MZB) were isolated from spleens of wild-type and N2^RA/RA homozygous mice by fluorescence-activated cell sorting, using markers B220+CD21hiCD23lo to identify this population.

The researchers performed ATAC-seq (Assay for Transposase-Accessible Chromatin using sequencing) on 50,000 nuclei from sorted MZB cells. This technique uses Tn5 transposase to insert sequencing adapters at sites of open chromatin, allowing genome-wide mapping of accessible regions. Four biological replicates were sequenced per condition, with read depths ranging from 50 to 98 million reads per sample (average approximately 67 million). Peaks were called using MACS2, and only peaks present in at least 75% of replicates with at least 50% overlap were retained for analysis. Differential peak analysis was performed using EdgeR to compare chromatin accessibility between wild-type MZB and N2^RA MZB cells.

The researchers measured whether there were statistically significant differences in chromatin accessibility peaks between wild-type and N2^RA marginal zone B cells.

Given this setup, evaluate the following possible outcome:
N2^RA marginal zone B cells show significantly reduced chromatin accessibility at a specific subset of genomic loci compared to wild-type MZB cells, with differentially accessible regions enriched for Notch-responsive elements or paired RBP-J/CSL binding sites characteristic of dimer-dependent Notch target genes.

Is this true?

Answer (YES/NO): NO